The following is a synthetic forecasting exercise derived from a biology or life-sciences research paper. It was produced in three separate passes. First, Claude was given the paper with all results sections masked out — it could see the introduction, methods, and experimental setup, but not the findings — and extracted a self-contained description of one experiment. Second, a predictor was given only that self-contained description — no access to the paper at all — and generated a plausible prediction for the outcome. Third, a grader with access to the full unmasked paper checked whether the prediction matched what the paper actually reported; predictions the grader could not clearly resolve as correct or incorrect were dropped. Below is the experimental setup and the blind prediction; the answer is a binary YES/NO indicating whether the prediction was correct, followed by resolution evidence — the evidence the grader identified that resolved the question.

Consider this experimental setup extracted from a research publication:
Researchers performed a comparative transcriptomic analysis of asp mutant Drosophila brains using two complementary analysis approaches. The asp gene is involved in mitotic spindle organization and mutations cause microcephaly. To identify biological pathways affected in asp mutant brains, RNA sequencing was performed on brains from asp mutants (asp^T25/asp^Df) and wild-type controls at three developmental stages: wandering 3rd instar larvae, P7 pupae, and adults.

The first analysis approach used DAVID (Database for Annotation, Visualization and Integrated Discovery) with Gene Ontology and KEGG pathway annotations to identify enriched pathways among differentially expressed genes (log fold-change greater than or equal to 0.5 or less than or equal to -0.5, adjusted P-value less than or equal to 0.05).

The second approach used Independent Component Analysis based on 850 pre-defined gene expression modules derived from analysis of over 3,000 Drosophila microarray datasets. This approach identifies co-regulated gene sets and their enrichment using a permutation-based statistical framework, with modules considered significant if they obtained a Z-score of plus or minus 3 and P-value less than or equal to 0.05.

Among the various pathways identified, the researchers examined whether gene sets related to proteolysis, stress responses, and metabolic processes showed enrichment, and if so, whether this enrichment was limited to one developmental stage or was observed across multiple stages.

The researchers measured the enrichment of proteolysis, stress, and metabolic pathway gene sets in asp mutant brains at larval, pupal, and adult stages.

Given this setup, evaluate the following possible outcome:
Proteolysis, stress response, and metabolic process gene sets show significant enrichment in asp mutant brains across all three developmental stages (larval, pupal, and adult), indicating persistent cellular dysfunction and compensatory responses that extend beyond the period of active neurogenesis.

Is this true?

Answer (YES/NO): YES